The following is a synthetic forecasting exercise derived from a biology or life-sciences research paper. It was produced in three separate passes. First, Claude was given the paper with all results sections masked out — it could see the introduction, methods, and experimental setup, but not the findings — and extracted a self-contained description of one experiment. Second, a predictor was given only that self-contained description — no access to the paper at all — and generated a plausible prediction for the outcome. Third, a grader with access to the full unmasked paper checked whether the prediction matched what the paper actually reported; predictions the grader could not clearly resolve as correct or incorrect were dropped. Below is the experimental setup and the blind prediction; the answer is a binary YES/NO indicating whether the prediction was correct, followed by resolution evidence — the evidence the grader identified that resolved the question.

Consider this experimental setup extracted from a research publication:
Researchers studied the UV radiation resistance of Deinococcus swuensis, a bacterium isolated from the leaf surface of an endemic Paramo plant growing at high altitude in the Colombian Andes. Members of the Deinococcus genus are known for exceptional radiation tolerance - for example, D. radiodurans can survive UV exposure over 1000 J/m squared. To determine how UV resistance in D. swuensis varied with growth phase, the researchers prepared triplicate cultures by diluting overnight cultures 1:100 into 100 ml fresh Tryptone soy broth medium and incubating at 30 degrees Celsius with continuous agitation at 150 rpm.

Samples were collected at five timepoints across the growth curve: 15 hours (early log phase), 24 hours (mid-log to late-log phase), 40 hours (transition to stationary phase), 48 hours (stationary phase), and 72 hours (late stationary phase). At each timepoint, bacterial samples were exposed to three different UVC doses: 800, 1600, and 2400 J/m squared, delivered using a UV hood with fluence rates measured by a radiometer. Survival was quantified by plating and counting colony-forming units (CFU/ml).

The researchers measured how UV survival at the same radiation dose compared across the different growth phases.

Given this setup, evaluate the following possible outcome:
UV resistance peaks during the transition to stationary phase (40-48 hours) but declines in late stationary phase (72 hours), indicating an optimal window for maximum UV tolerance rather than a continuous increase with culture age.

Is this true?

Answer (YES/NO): NO